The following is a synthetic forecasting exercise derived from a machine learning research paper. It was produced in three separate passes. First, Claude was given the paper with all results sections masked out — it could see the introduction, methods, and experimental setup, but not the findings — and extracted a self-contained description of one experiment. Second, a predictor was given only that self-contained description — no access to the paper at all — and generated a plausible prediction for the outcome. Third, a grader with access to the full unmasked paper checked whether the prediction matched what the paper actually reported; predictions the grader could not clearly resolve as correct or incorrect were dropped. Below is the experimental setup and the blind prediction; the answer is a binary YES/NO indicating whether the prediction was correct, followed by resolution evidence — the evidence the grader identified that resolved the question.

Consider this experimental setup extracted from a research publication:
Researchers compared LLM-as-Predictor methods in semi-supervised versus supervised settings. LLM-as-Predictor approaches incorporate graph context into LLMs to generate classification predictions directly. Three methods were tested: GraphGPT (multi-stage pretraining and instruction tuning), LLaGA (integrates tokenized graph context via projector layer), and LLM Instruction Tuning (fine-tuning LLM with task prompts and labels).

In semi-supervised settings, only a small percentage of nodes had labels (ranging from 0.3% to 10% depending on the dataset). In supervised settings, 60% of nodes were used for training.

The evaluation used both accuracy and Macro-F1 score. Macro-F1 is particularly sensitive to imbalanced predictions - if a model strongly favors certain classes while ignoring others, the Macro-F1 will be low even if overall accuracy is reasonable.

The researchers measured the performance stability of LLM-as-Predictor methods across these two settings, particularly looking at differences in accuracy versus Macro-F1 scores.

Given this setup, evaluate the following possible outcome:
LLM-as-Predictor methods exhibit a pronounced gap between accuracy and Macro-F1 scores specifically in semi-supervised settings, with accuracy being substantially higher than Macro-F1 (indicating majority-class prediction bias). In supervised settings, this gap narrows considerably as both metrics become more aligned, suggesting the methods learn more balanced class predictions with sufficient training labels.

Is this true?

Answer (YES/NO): YES